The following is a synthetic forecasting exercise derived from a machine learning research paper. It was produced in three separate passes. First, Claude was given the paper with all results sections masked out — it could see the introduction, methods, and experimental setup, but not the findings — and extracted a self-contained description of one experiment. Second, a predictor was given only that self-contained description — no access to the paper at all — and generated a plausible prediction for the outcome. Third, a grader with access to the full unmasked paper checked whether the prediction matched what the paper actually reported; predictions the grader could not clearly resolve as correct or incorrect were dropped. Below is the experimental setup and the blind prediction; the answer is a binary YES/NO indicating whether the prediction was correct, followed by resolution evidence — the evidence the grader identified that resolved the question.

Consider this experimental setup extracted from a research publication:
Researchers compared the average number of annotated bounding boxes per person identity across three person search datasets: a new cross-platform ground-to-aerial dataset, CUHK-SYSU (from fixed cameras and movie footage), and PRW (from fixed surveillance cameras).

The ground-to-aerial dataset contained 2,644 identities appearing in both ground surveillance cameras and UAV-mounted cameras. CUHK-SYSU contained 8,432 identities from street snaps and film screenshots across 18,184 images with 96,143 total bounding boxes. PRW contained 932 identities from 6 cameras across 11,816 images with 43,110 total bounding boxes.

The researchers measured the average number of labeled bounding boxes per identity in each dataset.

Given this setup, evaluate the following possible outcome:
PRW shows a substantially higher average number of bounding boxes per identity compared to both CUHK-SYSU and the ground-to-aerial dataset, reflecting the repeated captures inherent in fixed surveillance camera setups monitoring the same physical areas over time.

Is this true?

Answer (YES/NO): NO